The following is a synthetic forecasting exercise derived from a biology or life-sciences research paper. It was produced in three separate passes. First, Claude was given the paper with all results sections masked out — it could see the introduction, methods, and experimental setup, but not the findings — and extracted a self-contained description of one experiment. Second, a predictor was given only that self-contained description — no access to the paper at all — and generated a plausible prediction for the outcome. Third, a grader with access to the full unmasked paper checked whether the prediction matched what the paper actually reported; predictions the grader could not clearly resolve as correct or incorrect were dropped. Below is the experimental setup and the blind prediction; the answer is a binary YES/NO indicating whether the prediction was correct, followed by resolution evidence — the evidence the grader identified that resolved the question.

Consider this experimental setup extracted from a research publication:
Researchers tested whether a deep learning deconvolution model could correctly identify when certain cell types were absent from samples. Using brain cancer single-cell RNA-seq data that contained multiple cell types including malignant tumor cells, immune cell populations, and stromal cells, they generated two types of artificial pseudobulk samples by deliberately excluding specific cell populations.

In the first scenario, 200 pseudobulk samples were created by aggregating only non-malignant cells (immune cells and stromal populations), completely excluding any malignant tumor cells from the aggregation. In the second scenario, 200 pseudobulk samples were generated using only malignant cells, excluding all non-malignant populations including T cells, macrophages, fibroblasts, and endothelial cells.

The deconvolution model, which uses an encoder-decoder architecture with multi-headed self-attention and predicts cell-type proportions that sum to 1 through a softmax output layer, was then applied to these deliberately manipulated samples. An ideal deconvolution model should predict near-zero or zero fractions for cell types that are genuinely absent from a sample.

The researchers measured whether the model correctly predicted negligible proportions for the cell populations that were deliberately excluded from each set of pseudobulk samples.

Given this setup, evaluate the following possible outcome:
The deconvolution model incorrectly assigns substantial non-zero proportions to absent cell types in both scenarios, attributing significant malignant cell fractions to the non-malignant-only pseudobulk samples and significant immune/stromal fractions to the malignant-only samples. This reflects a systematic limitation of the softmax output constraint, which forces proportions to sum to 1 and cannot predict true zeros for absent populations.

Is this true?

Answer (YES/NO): NO